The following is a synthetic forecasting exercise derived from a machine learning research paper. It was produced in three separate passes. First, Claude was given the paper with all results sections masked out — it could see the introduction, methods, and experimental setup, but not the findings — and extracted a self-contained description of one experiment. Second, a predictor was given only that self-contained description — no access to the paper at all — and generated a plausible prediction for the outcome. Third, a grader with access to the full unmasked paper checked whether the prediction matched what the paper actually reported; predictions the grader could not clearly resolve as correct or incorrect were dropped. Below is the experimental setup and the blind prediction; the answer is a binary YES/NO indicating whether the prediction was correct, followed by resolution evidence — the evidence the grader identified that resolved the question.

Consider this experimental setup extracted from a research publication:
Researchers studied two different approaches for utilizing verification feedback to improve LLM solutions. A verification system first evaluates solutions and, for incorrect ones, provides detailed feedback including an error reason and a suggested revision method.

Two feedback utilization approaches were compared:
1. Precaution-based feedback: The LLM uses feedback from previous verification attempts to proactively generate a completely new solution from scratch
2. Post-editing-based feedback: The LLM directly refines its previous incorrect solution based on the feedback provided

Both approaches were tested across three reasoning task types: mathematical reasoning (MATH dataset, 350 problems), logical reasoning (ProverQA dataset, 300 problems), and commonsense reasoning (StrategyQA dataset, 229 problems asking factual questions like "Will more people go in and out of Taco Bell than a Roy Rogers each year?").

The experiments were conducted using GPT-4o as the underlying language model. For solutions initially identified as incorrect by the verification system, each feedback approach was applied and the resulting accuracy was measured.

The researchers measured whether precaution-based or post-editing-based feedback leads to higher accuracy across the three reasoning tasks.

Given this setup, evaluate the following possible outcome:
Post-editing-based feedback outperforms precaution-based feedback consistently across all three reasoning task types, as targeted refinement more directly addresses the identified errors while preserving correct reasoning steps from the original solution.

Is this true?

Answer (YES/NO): NO